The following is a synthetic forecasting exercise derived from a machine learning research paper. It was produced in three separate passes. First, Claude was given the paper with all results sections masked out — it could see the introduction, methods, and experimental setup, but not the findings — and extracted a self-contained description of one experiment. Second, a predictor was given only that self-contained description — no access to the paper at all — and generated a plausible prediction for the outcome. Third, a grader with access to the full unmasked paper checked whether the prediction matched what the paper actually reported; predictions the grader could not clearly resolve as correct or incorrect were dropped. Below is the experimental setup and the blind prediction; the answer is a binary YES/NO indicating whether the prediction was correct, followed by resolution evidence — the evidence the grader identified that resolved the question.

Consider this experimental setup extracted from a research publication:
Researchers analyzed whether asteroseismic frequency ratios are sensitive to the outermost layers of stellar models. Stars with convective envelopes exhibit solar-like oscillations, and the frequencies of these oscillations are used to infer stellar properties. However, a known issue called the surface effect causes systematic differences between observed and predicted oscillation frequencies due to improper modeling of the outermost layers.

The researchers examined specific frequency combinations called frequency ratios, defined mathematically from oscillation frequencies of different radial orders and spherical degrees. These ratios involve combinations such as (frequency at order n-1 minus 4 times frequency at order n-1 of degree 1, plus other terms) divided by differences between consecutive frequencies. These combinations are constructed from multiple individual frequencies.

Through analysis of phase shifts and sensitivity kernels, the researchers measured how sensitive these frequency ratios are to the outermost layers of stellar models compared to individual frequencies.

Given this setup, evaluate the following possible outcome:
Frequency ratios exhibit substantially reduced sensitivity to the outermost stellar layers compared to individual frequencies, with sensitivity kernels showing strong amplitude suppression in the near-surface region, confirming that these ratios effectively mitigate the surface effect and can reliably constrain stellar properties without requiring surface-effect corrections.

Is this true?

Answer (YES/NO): YES